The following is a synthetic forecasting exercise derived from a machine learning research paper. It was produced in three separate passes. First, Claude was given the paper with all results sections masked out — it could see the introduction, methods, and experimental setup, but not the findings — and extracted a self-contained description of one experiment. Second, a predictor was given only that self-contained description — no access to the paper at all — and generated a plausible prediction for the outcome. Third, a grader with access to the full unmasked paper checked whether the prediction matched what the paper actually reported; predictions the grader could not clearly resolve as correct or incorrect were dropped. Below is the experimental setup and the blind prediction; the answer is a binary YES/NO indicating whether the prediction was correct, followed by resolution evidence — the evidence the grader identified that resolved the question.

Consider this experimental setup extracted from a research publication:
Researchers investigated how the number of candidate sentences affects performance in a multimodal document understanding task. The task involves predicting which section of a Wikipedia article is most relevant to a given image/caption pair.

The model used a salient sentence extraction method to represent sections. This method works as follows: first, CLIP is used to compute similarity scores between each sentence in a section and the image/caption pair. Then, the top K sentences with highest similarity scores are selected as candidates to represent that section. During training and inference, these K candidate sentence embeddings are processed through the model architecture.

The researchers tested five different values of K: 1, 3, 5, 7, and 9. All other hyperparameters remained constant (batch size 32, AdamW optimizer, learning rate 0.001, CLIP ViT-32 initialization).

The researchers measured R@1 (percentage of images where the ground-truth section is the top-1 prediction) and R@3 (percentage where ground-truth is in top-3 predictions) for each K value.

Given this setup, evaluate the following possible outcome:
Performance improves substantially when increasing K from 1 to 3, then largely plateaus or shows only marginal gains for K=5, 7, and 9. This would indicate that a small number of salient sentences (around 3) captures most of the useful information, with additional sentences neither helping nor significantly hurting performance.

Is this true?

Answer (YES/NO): NO